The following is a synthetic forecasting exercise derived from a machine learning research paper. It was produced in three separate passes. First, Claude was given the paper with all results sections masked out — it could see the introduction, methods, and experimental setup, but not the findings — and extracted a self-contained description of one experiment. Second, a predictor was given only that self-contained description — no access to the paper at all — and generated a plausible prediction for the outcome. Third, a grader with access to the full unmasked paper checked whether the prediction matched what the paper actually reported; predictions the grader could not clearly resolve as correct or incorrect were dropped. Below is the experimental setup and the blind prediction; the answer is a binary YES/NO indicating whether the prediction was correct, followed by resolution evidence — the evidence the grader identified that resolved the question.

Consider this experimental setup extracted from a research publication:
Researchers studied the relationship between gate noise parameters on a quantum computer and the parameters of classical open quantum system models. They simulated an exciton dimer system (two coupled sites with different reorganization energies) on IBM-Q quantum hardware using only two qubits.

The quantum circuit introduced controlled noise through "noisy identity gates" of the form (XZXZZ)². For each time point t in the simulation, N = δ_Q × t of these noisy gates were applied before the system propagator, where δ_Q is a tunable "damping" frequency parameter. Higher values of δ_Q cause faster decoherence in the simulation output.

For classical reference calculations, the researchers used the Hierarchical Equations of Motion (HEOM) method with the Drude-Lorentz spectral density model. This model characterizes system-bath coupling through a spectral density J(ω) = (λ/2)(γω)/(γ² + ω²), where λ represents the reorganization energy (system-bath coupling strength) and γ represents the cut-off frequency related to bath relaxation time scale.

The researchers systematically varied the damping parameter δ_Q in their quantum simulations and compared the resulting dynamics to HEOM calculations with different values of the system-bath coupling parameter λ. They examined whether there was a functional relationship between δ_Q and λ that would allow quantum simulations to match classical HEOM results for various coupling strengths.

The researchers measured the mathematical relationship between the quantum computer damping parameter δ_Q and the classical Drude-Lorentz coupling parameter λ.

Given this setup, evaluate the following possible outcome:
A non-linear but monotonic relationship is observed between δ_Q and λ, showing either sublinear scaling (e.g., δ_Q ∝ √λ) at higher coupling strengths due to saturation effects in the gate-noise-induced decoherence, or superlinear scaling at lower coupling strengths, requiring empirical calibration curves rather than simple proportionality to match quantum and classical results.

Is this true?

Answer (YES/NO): NO